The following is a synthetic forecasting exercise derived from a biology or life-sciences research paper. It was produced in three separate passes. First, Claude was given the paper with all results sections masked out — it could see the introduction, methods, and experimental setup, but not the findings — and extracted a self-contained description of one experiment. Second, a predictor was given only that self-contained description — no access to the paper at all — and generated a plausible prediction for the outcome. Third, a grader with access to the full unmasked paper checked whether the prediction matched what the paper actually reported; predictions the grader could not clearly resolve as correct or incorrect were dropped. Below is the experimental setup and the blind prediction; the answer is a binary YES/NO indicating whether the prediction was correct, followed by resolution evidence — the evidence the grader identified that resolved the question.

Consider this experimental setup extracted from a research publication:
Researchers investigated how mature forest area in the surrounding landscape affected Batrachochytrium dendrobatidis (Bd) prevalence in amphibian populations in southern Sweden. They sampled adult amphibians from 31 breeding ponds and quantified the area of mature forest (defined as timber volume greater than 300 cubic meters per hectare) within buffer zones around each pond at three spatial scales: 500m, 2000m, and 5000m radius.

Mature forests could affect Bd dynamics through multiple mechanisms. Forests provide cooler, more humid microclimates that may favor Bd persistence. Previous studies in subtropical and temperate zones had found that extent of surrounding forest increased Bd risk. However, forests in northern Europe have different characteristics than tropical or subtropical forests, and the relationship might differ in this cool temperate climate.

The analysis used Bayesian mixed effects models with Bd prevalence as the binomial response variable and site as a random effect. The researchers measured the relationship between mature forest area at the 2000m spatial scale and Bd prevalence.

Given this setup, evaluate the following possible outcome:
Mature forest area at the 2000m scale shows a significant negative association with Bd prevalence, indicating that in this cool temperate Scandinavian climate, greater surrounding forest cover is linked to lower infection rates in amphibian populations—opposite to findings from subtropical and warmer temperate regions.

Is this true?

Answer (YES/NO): YES